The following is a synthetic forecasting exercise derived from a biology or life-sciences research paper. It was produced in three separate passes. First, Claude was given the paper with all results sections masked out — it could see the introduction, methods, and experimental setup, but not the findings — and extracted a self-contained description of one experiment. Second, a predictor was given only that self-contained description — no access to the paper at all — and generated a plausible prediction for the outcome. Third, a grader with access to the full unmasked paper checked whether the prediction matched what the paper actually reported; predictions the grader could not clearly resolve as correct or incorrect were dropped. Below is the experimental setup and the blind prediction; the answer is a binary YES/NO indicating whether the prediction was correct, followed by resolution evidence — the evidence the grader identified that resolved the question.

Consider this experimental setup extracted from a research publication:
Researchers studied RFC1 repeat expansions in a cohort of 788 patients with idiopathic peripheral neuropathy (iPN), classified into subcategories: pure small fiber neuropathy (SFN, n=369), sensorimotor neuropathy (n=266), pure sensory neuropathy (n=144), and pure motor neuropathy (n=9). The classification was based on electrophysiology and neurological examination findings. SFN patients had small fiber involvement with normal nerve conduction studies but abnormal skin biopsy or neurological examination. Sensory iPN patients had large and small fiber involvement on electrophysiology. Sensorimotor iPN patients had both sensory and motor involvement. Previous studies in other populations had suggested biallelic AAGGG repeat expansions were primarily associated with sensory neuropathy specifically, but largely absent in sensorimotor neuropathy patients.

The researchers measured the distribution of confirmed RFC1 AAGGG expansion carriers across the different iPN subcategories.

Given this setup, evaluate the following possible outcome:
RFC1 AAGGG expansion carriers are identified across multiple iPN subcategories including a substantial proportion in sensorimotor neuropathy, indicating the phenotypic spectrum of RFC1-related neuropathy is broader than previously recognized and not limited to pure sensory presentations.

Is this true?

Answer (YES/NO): YES